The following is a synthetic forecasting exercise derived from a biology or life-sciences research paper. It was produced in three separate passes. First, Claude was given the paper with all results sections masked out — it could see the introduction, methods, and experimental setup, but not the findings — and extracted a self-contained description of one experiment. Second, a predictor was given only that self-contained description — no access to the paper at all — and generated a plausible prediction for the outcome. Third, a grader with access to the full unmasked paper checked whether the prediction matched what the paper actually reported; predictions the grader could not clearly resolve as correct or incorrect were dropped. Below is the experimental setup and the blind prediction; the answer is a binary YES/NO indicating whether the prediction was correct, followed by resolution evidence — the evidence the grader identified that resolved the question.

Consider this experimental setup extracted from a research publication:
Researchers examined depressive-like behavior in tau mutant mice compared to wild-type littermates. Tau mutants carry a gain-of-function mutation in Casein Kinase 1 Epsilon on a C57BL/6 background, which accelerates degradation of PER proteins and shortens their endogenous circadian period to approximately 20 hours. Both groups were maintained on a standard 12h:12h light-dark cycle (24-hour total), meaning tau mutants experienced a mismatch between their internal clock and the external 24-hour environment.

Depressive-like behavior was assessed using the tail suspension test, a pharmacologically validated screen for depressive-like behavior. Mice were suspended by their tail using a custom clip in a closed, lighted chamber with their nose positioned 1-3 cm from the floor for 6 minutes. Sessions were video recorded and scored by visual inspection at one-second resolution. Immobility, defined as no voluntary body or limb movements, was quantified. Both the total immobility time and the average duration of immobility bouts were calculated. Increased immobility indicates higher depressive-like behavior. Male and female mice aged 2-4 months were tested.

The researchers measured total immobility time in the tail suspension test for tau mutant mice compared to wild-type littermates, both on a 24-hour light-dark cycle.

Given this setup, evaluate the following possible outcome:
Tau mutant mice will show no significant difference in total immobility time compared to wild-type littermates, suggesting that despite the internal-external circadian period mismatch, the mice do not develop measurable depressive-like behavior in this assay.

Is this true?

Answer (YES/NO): YES